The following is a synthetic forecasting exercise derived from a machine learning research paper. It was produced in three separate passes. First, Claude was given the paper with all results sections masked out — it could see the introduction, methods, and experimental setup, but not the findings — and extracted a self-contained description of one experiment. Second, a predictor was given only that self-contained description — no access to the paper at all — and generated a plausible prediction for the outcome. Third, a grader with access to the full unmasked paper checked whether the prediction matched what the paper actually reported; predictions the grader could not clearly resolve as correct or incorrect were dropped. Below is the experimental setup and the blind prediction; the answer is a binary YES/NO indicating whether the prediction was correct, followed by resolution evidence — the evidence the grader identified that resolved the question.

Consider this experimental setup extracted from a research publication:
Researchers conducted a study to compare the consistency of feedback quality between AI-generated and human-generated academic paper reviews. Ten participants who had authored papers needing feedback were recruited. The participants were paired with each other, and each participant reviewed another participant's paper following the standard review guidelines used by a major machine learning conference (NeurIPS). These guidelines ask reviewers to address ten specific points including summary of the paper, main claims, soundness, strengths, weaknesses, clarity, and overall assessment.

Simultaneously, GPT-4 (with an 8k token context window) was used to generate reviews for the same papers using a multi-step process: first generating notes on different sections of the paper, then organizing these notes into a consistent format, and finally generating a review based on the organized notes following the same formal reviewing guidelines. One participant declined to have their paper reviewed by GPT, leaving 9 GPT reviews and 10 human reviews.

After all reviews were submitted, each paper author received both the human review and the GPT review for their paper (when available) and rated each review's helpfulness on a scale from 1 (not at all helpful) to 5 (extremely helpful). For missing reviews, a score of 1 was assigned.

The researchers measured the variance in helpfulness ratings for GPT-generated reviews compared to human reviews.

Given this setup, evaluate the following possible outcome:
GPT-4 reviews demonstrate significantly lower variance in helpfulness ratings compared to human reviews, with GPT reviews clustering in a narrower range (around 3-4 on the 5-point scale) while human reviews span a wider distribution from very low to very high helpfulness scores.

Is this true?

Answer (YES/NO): NO